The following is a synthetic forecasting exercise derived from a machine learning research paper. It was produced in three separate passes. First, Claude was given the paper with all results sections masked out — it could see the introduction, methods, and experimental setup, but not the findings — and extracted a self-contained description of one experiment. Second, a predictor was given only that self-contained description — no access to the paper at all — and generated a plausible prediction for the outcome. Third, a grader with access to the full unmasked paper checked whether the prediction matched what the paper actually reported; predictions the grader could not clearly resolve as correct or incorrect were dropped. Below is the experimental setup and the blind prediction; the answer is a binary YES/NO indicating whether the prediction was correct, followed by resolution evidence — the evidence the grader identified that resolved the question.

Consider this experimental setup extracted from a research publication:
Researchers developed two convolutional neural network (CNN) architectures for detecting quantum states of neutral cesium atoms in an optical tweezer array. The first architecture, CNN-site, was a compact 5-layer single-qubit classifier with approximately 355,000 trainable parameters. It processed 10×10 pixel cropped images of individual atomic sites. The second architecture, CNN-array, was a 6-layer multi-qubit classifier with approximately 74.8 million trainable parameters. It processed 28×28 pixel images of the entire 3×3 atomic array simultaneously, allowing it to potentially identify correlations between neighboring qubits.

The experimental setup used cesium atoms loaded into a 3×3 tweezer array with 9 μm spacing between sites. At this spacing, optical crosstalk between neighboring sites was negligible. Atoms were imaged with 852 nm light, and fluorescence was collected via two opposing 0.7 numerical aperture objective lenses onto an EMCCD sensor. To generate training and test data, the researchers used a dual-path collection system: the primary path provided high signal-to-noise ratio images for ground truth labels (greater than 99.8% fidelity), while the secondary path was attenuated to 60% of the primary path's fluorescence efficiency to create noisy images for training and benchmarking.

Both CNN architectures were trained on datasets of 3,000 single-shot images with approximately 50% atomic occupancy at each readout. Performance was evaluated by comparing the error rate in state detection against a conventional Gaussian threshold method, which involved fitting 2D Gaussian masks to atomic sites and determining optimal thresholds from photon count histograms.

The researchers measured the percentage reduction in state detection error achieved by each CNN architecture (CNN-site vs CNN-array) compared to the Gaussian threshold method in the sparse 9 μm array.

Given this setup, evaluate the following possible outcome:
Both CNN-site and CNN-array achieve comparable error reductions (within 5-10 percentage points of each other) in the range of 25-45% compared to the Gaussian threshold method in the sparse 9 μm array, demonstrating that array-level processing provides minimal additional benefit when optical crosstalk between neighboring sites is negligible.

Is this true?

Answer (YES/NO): NO